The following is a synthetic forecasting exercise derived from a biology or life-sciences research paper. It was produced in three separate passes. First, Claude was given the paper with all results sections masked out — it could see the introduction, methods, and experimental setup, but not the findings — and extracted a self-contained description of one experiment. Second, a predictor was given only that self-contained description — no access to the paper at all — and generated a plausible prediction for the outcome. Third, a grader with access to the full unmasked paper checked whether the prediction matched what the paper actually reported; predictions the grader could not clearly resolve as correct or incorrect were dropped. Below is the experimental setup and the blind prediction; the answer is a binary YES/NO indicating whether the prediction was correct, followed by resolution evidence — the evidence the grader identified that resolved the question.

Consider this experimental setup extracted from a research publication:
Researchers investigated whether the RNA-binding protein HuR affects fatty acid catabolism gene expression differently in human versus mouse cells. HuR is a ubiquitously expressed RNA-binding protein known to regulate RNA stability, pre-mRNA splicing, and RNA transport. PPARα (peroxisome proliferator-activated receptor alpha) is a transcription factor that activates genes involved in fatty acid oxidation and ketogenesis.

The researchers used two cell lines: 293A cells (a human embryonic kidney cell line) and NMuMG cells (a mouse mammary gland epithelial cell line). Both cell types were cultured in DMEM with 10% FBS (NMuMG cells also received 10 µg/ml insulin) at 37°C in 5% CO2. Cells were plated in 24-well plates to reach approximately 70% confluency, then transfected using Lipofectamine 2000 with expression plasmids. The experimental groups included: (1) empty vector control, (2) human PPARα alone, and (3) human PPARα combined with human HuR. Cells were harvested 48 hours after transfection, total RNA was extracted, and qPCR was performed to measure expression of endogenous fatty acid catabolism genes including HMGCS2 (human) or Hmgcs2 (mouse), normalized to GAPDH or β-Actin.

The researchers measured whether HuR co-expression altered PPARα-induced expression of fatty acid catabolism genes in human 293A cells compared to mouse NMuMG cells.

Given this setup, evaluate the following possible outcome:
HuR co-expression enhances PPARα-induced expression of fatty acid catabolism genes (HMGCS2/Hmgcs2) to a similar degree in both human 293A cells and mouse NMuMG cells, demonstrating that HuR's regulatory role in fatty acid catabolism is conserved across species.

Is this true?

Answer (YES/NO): NO